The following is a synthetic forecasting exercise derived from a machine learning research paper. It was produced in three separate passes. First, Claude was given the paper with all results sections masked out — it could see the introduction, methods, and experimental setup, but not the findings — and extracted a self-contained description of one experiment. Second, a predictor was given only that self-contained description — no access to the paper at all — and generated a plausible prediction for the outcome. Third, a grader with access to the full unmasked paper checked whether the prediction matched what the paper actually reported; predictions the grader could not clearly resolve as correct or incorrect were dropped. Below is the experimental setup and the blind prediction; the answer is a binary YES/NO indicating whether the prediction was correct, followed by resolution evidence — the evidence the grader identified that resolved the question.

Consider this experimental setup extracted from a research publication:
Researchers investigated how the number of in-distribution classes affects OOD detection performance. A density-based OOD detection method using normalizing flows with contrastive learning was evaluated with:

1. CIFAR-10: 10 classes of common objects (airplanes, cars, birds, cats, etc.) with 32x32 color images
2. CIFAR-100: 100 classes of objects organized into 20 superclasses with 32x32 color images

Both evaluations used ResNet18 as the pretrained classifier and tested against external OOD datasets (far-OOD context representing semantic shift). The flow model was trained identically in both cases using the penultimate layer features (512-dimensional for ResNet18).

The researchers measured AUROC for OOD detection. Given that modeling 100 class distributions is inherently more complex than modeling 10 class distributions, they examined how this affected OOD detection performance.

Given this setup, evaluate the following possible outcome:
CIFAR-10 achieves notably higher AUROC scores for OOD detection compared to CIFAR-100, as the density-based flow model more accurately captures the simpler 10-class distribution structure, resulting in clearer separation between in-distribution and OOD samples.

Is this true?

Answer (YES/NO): YES